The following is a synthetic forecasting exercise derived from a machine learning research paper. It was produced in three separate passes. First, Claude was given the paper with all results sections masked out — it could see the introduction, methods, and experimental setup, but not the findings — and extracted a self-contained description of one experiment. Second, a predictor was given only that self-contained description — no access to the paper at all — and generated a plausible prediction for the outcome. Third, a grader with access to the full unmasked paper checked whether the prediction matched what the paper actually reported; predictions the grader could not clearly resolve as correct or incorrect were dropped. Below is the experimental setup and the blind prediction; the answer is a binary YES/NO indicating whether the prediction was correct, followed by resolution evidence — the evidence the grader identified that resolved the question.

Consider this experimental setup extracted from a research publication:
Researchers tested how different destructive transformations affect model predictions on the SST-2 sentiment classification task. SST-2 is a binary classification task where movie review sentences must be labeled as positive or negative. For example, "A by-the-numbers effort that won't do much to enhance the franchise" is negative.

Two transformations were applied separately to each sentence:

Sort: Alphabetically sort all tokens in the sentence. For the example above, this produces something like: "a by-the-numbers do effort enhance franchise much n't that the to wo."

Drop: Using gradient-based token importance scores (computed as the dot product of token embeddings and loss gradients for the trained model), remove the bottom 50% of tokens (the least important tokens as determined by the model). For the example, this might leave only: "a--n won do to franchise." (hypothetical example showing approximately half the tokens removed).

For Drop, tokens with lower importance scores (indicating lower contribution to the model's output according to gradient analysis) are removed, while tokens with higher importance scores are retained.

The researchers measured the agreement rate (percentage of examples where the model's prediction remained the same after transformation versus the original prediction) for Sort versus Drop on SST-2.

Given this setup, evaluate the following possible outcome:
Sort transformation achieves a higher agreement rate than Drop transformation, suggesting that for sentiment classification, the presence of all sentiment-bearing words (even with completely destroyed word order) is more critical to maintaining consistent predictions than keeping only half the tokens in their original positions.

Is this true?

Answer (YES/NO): YES